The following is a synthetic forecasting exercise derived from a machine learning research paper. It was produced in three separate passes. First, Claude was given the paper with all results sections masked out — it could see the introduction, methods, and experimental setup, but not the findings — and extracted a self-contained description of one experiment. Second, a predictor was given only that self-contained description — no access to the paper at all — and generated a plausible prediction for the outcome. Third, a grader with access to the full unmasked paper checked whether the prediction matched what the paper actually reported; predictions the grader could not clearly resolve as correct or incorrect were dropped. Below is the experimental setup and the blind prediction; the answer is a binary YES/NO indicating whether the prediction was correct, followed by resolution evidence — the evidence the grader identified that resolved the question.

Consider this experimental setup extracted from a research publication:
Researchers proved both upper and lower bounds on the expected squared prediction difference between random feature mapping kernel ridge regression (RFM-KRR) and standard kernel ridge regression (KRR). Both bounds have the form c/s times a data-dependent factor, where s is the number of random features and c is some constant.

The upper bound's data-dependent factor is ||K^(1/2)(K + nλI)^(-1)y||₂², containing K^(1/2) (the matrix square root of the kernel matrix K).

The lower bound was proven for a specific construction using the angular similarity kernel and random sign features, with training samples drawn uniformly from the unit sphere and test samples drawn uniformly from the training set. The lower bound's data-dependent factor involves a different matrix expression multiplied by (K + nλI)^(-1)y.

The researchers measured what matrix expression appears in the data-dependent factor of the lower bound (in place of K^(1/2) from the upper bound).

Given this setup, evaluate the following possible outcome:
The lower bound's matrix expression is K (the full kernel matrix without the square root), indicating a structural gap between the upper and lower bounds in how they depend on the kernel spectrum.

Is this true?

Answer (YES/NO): NO